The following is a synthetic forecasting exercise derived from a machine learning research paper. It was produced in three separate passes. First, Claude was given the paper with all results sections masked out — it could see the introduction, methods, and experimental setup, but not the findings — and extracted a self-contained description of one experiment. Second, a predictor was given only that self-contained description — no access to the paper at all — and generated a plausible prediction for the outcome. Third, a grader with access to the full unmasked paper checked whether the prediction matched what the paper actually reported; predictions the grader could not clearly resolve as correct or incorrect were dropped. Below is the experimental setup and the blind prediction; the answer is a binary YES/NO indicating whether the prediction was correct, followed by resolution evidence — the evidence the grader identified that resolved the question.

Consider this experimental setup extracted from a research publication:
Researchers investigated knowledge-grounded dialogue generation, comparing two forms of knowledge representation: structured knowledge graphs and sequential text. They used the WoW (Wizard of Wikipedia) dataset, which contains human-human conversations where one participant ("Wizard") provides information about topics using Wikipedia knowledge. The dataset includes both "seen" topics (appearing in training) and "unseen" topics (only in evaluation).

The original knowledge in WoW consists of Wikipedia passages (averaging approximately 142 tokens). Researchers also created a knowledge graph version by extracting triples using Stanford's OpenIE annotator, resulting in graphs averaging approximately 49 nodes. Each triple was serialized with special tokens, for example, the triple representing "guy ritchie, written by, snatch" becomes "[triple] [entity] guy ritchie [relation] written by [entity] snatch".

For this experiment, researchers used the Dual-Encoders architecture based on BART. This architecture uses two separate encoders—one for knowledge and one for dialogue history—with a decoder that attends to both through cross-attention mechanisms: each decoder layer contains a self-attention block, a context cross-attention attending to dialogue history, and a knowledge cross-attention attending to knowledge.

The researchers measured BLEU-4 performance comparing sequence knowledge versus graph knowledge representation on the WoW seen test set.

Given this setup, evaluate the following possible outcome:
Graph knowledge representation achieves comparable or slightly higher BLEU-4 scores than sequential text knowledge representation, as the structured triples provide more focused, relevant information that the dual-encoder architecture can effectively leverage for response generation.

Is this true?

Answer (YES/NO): NO